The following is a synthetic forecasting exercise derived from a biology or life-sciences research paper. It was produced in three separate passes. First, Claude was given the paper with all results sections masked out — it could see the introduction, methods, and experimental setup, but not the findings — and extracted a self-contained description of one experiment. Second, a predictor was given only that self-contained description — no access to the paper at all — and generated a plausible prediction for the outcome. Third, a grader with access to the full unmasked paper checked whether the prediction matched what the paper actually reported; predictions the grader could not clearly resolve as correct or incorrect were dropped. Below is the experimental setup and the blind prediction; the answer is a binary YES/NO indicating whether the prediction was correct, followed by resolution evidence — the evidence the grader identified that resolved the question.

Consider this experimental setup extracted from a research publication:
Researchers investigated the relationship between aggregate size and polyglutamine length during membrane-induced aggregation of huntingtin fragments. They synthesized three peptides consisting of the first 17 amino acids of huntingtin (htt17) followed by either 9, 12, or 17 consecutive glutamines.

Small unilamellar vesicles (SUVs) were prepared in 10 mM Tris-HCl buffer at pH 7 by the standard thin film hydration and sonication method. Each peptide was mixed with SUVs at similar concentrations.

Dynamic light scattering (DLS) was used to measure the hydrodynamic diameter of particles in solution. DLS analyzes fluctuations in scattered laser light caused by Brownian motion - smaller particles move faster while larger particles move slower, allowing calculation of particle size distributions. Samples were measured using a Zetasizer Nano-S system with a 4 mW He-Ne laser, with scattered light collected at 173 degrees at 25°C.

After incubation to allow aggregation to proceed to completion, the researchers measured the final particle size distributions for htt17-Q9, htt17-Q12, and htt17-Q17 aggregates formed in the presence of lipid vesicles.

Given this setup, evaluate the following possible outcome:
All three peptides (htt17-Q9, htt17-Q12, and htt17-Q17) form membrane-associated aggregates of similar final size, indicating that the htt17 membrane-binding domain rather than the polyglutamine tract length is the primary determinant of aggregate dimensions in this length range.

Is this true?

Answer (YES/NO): NO